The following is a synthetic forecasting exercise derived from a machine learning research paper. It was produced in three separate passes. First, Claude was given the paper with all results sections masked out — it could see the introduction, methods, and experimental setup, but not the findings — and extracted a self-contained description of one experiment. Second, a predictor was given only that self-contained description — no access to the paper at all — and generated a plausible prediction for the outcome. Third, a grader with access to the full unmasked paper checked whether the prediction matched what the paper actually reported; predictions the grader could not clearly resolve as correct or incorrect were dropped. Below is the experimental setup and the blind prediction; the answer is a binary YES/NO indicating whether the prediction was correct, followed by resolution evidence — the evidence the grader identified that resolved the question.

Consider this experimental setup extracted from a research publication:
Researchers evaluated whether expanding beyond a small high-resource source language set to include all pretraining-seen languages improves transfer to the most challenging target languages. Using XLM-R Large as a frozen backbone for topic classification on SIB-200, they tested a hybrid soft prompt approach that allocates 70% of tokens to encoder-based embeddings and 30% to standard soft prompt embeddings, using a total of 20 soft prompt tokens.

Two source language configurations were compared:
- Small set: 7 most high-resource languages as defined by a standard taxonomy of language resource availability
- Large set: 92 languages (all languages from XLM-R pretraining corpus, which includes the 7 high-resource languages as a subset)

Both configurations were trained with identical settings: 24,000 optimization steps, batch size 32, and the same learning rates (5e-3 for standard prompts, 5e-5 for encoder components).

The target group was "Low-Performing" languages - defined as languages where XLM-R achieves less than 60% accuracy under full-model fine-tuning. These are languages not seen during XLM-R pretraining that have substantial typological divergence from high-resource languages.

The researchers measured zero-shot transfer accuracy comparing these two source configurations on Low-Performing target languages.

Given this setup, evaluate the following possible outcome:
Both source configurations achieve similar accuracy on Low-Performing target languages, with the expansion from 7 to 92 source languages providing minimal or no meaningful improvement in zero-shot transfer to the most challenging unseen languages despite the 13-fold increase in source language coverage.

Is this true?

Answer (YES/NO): NO